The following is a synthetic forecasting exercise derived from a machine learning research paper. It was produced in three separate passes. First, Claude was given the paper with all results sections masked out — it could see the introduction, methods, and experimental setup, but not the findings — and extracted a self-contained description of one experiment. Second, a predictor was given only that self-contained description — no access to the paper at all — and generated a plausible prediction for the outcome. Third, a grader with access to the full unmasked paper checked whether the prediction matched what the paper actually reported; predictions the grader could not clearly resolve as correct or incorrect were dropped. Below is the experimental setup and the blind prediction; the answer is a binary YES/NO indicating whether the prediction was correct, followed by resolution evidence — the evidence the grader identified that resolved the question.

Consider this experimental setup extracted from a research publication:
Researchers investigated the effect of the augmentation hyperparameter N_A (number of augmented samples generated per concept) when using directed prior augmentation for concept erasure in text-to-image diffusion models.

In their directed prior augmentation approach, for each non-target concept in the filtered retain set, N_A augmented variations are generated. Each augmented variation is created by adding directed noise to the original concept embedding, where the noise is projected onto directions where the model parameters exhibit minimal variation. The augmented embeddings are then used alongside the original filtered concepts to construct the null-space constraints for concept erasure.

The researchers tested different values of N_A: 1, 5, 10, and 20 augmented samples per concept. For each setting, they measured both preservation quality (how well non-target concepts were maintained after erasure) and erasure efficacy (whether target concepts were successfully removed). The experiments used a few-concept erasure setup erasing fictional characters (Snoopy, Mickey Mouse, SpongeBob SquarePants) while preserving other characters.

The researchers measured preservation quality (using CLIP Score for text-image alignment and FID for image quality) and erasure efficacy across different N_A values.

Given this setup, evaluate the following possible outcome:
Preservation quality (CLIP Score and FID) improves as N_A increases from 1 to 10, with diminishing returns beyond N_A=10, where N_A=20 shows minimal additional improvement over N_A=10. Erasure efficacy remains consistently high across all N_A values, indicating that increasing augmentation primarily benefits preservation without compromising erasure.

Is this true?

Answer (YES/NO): NO